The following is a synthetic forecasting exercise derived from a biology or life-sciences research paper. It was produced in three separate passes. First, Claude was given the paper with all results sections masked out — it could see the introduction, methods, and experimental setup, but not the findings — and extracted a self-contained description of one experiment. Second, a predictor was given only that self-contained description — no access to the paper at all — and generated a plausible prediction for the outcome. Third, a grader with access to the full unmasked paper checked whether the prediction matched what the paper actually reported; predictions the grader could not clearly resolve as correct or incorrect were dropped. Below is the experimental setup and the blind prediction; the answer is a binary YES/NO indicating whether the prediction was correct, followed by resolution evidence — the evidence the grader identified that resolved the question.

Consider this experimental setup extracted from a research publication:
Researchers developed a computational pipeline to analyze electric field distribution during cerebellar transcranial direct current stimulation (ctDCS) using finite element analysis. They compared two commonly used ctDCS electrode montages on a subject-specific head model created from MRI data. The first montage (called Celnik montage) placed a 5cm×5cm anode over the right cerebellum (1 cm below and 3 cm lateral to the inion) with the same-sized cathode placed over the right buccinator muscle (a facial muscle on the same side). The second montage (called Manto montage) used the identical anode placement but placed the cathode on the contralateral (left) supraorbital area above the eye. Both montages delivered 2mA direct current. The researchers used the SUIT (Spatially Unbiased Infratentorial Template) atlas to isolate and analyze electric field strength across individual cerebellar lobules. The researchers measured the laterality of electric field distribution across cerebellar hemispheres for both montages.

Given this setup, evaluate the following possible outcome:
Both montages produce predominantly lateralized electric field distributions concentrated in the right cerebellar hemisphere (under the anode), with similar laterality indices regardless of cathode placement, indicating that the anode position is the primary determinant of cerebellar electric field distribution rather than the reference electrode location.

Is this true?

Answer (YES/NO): NO